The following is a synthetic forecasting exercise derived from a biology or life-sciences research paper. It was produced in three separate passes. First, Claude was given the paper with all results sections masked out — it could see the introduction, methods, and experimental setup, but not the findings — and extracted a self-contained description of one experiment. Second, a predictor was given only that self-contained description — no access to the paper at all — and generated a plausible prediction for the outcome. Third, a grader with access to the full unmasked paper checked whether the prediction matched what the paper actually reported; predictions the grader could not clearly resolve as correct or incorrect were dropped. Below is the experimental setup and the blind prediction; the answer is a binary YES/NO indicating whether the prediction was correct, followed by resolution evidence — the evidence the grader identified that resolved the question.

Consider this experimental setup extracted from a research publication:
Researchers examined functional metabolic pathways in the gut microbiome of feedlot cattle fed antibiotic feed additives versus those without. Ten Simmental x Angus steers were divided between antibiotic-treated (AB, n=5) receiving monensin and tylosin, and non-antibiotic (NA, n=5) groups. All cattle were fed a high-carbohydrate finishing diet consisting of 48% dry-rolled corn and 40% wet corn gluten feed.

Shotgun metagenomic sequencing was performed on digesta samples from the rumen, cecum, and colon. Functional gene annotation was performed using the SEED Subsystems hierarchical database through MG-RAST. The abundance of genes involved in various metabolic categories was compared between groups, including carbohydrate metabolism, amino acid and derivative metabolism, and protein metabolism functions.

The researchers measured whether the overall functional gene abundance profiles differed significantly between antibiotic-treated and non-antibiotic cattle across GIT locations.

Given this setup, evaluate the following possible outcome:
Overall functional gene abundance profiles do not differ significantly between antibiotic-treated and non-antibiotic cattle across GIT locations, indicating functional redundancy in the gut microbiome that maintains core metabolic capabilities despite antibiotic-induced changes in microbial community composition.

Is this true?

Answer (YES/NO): NO